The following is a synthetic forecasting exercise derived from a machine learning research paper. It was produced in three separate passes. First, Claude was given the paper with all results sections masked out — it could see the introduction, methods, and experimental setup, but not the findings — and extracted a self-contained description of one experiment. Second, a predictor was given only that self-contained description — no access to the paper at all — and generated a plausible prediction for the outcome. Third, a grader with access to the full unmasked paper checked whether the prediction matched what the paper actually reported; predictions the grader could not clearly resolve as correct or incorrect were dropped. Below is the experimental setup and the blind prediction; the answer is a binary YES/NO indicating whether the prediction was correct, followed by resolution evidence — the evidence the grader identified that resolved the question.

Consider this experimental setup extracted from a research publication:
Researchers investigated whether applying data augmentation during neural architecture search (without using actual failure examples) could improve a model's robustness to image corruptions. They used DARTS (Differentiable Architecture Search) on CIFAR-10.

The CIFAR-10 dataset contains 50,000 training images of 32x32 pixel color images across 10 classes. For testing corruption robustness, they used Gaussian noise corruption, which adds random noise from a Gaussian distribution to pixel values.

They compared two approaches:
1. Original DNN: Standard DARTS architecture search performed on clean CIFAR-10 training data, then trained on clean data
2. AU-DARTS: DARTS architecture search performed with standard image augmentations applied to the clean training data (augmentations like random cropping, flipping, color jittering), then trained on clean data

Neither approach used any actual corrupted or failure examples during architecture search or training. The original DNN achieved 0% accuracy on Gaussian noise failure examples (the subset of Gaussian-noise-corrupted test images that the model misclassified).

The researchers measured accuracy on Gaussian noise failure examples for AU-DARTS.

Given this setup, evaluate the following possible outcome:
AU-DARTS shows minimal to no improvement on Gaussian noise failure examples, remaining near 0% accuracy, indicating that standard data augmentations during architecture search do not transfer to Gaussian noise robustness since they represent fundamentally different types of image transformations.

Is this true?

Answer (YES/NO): NO